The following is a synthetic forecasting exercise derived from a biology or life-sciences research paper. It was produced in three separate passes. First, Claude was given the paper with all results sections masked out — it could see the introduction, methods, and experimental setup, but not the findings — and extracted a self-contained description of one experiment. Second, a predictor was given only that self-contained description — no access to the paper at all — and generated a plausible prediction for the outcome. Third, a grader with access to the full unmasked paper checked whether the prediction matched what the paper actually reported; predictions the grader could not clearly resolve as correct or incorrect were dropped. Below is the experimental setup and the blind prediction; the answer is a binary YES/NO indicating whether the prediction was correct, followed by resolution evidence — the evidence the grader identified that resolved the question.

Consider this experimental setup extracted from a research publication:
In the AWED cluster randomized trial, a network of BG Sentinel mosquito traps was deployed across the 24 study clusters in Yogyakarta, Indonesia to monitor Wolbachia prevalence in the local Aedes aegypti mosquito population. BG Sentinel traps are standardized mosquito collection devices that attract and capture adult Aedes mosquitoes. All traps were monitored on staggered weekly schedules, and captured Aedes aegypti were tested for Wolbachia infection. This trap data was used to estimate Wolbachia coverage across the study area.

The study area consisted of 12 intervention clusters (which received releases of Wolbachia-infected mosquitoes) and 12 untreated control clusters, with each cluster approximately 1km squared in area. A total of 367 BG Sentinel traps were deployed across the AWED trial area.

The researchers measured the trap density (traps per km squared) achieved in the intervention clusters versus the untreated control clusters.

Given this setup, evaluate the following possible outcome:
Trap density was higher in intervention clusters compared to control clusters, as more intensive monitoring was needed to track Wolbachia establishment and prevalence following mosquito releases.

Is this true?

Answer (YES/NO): NO